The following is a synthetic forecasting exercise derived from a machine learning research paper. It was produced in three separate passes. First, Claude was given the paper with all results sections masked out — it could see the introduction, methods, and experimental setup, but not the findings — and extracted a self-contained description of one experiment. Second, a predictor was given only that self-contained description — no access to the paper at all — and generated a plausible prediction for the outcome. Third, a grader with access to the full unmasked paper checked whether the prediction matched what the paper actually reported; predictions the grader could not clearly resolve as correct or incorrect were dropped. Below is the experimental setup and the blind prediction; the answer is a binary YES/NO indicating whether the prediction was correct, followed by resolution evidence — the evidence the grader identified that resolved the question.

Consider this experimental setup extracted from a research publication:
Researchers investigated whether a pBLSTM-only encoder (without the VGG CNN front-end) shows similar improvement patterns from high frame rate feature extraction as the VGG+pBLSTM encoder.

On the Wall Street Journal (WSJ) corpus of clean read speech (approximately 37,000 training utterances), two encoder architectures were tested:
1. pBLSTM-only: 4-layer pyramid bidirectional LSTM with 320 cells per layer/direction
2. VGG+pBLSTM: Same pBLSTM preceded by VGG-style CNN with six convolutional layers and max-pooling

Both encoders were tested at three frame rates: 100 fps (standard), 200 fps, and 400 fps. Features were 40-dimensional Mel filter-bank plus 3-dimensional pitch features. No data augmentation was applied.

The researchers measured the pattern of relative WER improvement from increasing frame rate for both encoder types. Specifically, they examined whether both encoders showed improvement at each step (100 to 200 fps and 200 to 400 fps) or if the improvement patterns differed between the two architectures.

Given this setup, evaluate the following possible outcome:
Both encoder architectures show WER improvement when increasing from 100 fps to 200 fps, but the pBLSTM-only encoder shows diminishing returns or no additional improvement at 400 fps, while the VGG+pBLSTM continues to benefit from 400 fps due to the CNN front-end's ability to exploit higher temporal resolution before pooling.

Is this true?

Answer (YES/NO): YES